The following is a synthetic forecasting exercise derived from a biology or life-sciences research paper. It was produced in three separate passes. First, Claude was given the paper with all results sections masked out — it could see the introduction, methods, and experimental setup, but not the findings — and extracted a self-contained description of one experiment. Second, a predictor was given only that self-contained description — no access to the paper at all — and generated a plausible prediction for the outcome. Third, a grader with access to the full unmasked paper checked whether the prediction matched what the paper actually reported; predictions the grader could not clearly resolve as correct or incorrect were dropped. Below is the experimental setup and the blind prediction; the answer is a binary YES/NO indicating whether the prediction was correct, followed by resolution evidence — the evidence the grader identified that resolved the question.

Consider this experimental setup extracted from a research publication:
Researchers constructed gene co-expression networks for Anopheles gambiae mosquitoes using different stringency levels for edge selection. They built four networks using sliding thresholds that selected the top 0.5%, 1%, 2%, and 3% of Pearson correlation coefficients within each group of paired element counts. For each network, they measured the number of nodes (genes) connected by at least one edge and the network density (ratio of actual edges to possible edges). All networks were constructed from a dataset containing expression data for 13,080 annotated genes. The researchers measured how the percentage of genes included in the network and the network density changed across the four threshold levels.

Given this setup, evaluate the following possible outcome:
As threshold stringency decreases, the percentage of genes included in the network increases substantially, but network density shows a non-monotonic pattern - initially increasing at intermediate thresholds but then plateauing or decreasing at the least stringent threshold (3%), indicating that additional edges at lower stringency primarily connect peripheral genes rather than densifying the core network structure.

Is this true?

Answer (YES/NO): NO